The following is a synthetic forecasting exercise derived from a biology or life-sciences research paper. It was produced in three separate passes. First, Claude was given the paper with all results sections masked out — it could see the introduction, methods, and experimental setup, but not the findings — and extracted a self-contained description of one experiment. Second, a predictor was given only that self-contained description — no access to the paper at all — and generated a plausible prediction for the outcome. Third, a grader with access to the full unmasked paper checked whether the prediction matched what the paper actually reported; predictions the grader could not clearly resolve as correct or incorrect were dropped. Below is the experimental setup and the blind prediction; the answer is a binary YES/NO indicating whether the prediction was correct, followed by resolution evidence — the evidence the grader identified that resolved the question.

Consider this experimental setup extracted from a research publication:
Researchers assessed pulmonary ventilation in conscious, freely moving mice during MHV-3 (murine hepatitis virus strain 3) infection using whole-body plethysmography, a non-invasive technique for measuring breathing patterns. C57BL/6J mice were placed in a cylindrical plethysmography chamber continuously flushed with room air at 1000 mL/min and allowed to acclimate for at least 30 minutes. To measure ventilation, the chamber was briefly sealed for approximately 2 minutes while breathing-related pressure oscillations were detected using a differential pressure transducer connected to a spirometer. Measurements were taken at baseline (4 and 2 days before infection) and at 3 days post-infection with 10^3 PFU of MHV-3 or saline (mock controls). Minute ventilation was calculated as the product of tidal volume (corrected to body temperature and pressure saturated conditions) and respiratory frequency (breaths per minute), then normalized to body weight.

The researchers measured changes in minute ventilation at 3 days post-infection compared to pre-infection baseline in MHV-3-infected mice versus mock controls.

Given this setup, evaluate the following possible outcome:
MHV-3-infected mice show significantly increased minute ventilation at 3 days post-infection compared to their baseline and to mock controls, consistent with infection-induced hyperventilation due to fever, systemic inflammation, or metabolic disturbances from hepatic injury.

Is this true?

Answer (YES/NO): YES